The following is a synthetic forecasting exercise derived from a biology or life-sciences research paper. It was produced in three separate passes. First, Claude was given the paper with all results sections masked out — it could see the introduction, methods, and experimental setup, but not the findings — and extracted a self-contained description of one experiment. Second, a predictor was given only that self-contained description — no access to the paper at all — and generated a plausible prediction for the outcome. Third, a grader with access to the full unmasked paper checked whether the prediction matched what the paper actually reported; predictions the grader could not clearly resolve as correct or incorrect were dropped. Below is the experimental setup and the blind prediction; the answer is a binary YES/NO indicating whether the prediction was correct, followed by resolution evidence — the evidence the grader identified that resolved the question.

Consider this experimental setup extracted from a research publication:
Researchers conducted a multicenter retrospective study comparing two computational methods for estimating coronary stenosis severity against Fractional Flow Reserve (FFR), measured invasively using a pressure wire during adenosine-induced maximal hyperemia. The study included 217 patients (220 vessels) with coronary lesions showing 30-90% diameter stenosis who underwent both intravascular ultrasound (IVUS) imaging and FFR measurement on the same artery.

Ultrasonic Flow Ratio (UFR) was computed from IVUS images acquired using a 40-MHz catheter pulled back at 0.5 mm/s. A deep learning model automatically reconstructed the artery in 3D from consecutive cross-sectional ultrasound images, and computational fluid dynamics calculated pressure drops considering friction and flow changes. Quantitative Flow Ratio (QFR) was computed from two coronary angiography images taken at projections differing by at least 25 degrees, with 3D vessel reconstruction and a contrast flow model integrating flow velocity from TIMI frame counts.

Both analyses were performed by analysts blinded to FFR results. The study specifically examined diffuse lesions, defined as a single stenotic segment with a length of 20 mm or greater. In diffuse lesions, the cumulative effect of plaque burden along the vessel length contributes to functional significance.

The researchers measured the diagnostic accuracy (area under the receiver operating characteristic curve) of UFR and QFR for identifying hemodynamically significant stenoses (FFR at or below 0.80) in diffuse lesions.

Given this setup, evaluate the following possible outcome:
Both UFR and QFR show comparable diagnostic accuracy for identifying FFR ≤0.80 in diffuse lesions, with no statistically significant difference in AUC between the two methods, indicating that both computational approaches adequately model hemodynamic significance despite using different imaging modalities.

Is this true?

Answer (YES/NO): NO